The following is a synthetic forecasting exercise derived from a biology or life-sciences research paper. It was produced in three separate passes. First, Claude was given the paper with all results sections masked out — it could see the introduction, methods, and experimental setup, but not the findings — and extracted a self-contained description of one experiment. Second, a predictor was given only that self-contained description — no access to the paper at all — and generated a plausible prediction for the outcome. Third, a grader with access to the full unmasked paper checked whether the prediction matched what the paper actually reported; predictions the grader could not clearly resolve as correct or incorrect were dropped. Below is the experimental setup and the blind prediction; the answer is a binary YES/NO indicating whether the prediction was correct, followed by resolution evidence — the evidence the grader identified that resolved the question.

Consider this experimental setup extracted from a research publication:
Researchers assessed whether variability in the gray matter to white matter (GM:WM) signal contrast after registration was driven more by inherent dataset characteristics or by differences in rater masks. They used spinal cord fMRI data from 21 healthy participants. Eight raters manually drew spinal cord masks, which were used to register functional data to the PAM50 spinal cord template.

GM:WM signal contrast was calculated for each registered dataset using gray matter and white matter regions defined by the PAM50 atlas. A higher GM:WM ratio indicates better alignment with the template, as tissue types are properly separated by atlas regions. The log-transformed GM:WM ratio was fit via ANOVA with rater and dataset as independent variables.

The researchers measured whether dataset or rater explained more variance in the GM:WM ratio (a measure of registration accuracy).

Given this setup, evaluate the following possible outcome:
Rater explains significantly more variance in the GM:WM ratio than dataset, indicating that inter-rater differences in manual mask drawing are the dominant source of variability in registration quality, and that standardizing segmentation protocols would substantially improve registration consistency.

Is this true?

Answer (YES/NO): NO